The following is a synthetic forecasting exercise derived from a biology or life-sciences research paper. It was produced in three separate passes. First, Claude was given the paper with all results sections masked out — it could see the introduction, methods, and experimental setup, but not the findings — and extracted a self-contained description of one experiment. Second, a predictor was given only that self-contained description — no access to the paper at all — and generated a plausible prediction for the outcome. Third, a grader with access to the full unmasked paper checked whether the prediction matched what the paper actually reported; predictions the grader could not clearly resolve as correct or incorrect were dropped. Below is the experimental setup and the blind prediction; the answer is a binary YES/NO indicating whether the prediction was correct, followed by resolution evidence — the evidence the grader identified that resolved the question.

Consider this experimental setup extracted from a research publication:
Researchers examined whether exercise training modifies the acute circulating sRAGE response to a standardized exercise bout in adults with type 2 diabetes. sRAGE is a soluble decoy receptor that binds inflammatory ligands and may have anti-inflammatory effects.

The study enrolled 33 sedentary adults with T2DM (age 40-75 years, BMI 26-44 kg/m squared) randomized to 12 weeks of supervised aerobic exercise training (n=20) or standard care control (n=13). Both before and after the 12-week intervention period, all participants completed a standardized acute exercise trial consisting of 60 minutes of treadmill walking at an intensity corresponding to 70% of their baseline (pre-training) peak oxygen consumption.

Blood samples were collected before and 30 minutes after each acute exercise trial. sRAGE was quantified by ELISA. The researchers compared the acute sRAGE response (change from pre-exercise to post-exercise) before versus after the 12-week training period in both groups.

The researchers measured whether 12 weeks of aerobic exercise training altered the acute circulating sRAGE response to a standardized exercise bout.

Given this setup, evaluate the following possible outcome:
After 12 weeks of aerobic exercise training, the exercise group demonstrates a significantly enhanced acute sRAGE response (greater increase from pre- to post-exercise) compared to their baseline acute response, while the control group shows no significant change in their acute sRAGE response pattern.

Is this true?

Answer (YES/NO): NO